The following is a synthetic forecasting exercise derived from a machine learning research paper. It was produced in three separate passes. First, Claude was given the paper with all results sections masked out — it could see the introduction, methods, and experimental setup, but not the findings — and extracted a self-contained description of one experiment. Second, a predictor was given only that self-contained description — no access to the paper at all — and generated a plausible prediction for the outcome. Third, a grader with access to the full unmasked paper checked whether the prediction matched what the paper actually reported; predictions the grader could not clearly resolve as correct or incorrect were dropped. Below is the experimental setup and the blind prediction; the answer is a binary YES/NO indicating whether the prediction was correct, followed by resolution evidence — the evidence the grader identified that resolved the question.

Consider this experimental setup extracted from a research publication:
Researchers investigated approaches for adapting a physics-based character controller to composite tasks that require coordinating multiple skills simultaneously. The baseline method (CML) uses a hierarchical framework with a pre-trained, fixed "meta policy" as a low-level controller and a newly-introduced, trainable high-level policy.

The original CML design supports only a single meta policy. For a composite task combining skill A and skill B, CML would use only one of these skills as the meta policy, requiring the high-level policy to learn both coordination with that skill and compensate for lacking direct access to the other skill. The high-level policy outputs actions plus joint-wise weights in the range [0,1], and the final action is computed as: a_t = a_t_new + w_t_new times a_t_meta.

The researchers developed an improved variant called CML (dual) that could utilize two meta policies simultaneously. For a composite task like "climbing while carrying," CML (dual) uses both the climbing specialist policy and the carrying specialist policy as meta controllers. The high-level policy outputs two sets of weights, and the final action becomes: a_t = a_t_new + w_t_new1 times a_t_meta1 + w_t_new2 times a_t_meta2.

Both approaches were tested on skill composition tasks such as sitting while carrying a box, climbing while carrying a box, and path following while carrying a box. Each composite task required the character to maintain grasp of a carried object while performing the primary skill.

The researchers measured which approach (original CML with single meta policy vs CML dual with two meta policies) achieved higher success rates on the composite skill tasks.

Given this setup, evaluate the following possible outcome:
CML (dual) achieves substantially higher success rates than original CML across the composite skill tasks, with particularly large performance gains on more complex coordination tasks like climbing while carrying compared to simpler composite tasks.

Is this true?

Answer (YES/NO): NO